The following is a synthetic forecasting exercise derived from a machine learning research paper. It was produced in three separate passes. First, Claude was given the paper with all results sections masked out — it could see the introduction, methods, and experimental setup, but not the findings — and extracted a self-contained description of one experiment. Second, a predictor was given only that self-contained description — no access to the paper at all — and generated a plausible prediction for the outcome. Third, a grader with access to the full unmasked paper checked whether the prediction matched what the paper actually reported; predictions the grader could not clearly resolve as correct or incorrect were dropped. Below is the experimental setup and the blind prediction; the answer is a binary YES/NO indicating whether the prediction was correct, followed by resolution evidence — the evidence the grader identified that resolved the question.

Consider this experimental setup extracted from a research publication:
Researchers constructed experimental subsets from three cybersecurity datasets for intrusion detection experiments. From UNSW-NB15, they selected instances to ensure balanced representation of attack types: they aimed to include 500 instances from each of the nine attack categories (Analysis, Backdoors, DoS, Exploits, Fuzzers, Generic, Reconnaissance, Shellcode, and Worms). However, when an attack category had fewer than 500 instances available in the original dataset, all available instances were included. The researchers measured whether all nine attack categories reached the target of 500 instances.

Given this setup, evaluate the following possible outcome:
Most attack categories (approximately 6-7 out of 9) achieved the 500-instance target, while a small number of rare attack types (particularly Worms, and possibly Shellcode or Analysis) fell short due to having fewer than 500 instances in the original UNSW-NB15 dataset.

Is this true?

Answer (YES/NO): NO